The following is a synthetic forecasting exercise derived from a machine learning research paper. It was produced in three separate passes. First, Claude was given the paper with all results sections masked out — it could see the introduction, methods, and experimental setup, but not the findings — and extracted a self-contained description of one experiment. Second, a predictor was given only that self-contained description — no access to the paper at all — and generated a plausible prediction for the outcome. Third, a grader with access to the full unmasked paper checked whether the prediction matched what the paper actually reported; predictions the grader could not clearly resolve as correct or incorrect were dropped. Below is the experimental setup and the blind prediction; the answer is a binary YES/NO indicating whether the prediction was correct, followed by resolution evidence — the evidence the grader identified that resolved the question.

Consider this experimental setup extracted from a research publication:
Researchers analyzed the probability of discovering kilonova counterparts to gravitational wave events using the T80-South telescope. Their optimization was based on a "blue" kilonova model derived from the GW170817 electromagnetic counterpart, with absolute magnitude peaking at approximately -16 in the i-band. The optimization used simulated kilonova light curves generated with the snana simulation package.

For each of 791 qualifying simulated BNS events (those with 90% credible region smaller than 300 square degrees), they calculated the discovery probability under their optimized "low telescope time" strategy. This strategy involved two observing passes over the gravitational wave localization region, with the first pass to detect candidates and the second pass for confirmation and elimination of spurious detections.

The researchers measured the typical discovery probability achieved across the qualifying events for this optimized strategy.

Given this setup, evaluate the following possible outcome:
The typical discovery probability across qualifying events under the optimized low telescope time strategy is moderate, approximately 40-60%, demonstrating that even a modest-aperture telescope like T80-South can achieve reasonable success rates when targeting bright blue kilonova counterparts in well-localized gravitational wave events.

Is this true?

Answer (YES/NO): NO